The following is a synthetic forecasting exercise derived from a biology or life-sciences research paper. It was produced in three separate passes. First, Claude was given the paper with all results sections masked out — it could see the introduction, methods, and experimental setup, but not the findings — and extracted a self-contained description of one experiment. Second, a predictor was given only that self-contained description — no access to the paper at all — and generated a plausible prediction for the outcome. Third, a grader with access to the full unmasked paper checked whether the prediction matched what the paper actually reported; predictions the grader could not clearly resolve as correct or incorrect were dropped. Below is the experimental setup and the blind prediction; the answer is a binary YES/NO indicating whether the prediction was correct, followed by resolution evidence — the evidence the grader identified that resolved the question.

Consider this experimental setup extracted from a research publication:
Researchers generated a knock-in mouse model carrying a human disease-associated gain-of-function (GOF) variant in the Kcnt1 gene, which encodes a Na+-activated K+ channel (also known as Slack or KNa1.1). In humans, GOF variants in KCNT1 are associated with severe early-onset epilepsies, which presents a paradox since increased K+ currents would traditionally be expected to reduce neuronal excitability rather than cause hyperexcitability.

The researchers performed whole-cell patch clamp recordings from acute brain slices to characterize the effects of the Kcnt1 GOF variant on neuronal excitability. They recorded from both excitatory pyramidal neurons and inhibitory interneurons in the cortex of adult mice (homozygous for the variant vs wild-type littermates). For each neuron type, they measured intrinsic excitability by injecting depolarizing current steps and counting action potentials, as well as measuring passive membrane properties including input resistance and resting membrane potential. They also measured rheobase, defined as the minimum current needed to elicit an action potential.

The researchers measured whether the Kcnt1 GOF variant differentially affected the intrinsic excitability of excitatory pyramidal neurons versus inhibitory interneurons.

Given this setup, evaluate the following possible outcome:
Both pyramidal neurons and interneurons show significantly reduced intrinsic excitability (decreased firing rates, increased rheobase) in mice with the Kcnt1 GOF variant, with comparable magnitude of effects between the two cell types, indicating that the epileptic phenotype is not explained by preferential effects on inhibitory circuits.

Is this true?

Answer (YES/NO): NO